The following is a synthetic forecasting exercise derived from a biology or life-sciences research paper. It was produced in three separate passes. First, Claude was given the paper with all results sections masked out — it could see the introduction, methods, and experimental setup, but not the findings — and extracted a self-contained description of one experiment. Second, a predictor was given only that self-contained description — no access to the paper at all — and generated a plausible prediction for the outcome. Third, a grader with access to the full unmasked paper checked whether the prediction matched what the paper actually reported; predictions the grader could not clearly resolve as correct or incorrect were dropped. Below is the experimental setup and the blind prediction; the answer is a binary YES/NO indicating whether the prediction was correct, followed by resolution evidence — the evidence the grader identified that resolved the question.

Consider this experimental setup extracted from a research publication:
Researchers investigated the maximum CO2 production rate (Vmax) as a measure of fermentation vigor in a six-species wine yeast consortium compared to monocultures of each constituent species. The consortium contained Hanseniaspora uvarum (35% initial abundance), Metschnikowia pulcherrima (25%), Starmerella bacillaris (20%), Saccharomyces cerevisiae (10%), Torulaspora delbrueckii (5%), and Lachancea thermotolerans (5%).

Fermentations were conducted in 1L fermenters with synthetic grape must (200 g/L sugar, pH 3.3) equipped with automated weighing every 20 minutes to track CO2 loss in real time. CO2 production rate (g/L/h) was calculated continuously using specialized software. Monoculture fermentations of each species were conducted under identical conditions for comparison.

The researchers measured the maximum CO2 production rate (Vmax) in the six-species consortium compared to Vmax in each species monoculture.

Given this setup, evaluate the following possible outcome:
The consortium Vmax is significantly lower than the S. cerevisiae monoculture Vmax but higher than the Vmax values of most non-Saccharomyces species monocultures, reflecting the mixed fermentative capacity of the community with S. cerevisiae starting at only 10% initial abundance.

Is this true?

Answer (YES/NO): YES